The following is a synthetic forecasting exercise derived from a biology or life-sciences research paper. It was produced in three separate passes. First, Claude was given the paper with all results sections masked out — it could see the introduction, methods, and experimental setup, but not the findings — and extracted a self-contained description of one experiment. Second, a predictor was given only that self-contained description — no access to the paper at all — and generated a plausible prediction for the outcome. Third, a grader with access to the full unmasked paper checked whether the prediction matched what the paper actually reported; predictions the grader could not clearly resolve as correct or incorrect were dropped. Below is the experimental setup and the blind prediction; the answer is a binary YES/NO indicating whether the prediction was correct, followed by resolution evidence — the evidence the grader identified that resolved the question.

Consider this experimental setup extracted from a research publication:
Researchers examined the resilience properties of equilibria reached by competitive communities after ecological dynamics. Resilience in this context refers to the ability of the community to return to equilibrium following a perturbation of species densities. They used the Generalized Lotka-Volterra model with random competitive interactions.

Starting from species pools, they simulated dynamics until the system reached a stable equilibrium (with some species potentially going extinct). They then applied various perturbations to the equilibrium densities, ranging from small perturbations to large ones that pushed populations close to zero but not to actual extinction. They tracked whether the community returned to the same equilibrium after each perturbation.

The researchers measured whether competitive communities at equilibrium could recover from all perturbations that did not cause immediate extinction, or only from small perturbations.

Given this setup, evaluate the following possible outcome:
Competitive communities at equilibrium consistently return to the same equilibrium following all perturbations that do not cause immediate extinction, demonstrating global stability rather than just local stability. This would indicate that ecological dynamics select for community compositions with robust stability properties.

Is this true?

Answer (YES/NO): YES